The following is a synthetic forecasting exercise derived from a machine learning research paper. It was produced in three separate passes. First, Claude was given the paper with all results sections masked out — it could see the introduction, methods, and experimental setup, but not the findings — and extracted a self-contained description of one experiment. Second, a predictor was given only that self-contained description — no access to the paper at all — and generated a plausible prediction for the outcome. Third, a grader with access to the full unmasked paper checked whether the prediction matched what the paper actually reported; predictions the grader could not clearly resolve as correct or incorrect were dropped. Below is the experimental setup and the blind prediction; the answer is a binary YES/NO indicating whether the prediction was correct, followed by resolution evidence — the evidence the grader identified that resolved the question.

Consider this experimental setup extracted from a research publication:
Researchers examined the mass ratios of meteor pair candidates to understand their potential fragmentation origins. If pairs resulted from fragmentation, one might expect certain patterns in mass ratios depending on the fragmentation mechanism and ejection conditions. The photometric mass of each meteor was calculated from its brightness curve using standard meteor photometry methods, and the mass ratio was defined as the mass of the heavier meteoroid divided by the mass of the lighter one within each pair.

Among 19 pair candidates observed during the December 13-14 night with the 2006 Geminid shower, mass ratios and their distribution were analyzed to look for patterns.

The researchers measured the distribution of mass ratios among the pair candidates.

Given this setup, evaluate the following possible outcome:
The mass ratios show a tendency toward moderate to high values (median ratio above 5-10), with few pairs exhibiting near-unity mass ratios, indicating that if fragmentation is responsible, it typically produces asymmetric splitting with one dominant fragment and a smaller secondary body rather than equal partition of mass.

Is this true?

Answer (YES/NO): NO